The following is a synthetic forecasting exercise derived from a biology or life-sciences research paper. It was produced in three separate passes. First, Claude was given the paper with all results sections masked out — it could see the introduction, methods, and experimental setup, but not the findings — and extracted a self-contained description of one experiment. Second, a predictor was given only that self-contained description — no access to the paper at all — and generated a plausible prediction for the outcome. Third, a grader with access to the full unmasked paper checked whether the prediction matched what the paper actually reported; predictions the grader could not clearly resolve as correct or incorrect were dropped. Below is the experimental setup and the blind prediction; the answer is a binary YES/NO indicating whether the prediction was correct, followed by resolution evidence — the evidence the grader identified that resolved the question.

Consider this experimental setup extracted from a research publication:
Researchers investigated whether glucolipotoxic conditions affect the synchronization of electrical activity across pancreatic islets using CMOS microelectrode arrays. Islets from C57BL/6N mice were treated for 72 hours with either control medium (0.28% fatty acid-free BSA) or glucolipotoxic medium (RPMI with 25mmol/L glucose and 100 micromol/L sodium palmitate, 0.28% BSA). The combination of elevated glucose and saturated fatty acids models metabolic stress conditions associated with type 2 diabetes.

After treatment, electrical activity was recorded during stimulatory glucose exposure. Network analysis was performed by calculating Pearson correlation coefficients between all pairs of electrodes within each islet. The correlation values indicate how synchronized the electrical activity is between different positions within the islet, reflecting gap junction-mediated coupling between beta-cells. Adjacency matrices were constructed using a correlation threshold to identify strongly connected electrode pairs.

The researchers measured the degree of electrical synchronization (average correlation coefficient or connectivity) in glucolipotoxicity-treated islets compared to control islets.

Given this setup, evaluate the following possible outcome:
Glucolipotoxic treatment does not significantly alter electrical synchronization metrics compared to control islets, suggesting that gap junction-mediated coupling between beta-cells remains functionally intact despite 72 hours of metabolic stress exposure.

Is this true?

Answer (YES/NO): NO